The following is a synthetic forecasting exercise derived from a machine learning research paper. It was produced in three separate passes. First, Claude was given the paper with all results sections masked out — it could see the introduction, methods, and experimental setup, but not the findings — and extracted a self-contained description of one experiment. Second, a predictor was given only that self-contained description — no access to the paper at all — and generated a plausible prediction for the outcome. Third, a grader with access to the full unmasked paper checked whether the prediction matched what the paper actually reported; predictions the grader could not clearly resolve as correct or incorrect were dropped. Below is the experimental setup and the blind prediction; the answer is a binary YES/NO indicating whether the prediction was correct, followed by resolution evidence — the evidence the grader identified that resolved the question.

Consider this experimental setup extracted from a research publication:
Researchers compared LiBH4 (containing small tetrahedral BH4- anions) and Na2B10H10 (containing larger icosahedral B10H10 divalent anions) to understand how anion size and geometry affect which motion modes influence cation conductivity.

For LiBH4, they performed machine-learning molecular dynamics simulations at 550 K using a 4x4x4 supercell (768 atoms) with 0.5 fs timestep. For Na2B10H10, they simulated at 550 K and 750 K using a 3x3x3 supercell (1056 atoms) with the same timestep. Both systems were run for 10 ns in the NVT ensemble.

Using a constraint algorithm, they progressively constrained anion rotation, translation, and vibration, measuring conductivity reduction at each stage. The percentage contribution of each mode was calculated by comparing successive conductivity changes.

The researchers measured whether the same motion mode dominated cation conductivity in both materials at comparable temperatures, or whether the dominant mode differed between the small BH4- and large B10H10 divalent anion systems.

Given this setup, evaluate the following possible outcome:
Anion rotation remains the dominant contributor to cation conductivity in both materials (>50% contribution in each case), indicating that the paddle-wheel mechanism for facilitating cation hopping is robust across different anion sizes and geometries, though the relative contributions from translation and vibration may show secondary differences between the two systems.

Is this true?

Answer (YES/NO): NO